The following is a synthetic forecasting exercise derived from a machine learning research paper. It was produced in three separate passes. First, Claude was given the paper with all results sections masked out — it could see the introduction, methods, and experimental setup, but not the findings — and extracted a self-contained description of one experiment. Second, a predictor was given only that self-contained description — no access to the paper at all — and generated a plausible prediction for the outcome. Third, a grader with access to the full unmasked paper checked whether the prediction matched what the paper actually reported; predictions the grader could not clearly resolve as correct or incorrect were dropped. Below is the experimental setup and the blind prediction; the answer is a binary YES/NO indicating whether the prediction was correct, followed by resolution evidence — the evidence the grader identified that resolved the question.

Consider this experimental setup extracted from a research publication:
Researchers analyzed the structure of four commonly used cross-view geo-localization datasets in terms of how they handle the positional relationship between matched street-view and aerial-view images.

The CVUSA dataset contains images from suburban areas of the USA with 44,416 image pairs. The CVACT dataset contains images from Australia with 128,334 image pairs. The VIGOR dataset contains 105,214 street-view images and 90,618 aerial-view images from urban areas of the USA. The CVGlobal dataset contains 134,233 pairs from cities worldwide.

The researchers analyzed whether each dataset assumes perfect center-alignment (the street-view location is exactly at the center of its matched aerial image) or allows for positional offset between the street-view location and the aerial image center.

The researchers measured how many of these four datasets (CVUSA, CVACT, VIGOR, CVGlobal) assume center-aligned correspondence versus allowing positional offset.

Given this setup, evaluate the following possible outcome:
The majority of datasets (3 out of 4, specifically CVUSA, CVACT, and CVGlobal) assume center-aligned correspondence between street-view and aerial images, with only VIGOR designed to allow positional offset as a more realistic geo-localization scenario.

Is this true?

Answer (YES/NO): YES